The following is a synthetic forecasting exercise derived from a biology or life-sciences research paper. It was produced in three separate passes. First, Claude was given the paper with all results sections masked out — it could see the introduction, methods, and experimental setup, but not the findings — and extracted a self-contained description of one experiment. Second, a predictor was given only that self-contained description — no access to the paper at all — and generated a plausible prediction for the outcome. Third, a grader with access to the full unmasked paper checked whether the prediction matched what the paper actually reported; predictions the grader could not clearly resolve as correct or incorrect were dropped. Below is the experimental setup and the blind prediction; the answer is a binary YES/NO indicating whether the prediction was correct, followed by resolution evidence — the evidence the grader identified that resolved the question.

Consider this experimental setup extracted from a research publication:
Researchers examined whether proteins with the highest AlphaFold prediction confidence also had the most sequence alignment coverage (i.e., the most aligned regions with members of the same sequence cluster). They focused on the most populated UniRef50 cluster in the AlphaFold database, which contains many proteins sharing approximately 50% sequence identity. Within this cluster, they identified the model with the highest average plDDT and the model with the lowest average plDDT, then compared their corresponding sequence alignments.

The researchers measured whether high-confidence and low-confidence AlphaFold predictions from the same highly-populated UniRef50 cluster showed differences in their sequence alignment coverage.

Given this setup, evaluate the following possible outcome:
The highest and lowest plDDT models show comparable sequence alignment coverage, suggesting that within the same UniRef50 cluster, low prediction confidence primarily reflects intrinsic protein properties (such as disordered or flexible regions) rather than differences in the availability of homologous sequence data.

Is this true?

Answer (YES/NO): NO